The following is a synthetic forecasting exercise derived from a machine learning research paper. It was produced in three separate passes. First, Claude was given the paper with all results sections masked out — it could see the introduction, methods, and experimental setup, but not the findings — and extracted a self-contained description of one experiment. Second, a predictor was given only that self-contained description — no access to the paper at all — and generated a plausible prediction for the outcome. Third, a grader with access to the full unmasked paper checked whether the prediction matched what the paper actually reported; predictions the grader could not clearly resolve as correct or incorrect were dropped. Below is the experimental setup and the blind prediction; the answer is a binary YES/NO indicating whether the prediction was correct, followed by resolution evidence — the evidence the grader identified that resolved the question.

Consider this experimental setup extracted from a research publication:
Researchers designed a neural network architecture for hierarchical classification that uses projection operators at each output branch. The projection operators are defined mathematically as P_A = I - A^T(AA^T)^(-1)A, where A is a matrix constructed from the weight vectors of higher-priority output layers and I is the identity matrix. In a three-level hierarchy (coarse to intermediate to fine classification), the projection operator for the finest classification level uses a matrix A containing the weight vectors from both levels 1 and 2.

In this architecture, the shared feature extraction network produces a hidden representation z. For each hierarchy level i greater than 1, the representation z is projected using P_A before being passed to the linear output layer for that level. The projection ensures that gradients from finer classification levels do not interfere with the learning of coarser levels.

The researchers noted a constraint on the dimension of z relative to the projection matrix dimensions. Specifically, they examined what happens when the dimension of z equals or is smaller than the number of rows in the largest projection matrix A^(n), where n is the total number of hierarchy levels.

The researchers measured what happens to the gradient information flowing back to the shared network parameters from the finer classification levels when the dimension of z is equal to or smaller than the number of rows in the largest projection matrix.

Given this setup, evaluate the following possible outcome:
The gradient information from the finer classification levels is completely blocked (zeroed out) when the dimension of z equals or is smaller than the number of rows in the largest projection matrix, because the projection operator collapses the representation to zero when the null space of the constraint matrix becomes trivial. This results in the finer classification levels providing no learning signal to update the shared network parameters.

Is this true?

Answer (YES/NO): YES